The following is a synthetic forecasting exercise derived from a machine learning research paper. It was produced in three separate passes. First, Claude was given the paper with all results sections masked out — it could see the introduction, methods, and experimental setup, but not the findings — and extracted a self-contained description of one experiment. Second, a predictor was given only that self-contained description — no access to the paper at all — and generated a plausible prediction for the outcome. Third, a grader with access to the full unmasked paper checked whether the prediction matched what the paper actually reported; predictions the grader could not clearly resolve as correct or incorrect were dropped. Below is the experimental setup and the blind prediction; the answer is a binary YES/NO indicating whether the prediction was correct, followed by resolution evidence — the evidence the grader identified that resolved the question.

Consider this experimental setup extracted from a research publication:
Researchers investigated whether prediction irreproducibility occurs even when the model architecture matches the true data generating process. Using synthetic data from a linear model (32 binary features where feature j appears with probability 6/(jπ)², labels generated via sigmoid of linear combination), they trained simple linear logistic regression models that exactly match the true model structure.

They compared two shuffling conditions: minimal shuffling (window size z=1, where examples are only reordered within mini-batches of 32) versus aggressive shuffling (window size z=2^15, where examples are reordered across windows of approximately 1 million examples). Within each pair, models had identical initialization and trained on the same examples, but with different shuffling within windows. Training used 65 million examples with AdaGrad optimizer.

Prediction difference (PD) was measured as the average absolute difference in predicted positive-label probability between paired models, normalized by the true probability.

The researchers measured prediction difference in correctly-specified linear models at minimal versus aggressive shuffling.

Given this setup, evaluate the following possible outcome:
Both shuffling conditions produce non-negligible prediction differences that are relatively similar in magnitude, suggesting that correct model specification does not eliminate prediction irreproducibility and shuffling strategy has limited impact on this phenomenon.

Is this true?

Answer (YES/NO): NO